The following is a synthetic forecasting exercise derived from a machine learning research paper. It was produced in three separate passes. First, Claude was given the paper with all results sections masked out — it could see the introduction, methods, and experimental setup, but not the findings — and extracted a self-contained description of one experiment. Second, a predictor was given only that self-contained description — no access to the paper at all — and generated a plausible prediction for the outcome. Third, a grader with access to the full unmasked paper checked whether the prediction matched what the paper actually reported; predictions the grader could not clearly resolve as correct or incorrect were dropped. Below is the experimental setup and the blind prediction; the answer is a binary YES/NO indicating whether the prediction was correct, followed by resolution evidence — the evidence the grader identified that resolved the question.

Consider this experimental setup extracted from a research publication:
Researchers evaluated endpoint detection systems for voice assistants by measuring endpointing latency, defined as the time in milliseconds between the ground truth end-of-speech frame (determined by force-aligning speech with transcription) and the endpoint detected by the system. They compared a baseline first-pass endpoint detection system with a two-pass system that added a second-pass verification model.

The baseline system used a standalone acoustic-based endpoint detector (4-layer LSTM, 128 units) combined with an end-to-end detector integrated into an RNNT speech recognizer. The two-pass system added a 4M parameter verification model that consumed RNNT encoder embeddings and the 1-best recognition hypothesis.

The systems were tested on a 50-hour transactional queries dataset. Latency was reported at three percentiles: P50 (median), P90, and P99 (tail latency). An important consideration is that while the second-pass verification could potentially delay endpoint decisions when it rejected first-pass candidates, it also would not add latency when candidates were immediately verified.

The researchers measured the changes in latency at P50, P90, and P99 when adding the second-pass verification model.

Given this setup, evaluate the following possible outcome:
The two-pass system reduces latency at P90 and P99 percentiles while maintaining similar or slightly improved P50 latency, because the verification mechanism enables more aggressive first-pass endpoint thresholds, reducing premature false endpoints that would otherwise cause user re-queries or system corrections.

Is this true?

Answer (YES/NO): NO